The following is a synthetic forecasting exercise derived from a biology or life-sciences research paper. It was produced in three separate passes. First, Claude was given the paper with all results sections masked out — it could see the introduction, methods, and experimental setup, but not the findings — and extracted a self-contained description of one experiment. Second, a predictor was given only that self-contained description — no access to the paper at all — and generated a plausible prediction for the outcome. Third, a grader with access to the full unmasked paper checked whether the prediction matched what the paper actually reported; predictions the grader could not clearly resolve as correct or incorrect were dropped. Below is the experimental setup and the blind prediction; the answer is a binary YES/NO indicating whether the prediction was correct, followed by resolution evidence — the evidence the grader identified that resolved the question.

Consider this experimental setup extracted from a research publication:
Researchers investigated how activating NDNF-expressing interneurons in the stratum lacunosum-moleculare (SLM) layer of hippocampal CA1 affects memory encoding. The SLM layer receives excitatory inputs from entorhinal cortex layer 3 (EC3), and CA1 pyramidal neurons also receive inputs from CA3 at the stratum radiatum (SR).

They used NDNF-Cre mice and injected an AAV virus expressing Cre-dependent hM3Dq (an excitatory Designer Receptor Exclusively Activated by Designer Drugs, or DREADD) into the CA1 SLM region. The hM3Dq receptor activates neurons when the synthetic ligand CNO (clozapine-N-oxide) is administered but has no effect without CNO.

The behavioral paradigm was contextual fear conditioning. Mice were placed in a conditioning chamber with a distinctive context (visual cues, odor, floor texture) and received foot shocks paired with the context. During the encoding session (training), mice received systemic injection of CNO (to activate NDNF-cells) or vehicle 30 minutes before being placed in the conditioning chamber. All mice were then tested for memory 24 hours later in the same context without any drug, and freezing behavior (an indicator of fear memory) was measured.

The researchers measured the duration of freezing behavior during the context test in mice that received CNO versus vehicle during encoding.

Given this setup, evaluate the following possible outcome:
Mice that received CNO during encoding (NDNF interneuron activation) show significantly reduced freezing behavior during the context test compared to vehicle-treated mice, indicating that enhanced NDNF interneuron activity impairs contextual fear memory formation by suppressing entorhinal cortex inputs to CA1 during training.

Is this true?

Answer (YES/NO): NO